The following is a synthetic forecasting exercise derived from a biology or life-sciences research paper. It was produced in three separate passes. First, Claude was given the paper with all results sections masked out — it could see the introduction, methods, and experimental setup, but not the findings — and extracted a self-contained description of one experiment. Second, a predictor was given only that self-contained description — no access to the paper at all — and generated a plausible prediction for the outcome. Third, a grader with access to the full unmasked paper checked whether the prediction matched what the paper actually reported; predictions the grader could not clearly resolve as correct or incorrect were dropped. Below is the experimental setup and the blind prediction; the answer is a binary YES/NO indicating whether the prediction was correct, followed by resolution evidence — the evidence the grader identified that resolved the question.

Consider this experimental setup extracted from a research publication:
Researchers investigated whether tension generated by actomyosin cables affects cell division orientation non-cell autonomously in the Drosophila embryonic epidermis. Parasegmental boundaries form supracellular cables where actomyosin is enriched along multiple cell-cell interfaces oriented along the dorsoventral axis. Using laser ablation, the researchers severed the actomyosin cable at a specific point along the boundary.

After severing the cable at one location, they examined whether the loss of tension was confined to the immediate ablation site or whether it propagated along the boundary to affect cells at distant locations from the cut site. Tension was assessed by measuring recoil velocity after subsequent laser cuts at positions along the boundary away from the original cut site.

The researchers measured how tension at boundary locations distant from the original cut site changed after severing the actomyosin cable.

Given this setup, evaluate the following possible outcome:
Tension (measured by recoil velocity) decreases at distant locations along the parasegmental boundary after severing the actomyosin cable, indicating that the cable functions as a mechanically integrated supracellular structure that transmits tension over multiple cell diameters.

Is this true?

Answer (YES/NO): YES